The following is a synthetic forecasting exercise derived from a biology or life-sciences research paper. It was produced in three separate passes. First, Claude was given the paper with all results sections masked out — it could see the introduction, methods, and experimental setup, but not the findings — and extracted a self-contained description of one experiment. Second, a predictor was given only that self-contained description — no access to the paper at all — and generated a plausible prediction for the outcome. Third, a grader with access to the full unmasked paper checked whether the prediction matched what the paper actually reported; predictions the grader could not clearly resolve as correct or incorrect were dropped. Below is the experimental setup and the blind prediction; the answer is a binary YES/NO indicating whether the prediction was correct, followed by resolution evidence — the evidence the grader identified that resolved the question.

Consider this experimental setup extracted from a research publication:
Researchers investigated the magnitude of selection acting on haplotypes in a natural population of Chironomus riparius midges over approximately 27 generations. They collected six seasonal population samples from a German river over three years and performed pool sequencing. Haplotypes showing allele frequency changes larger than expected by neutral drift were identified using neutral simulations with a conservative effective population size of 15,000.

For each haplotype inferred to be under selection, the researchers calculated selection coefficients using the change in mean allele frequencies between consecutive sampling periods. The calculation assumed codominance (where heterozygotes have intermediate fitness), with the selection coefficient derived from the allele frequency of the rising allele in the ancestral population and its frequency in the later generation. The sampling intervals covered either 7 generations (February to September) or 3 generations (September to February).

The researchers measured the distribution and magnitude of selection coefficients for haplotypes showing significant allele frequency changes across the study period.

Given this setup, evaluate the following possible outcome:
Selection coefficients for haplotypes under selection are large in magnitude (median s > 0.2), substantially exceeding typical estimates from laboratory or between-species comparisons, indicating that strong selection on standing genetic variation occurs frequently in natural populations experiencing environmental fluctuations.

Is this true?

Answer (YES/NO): NO